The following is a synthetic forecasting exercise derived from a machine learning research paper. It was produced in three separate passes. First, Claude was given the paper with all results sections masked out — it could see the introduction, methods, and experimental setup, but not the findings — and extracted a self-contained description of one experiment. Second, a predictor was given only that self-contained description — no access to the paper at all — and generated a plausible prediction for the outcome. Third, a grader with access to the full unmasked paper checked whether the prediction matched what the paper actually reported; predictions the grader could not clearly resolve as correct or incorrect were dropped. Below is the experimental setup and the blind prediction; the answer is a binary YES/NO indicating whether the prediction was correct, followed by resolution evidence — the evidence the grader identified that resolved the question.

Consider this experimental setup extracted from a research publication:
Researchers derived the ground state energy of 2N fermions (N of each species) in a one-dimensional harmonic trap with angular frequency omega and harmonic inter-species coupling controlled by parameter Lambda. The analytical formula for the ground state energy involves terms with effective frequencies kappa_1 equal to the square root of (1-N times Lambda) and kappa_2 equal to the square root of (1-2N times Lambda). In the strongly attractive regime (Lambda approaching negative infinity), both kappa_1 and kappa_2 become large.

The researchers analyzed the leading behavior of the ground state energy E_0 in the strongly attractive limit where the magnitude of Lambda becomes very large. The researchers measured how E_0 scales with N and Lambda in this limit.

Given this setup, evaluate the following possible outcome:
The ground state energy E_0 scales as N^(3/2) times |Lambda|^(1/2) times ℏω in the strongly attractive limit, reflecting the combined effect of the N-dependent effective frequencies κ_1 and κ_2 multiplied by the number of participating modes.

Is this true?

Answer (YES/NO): NO